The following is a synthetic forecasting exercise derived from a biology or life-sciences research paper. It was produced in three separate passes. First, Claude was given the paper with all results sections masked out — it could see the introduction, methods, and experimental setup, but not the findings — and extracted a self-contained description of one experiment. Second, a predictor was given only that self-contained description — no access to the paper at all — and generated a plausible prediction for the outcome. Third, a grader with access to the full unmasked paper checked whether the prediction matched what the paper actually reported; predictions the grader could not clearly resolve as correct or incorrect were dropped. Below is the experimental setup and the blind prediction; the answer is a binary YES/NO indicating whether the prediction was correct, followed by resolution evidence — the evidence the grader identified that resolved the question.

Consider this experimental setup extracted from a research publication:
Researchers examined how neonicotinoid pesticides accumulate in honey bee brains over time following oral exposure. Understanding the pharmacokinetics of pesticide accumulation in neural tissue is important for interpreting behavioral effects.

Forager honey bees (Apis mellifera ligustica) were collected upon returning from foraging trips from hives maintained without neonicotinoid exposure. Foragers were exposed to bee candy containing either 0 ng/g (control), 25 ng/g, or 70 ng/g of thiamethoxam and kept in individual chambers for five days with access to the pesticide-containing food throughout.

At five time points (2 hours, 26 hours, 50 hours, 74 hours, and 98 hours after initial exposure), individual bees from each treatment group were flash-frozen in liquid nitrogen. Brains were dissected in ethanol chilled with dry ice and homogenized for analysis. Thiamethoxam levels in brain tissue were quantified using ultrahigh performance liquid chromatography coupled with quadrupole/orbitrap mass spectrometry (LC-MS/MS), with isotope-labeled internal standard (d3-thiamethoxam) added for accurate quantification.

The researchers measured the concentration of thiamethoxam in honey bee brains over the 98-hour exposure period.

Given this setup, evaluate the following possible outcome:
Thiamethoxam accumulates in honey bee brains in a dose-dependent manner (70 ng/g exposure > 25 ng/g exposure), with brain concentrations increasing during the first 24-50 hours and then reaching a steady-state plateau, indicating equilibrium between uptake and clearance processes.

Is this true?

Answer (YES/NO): NO